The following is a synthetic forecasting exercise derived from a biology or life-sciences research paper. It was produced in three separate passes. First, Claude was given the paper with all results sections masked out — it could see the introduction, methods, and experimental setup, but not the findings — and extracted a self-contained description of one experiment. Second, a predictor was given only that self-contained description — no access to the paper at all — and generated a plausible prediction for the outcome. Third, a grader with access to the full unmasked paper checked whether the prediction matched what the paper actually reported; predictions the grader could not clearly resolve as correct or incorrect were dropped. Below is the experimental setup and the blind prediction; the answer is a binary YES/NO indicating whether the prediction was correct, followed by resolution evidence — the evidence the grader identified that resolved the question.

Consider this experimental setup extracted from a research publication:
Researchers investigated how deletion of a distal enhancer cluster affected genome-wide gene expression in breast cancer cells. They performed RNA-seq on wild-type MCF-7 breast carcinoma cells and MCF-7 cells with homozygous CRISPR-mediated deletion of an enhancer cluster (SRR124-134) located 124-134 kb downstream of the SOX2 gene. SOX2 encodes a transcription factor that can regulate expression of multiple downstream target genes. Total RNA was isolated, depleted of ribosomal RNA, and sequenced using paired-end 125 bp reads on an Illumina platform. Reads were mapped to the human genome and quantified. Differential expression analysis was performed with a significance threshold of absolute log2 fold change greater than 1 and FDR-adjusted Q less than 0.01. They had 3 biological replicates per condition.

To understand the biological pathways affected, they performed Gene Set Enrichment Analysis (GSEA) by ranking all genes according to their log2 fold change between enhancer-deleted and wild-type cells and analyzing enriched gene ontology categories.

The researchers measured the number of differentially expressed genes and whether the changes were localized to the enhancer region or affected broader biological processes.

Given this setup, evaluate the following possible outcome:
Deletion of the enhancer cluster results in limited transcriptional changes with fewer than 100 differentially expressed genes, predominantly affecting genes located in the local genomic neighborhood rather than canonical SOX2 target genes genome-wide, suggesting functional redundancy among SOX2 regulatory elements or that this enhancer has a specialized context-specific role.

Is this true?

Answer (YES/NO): NO